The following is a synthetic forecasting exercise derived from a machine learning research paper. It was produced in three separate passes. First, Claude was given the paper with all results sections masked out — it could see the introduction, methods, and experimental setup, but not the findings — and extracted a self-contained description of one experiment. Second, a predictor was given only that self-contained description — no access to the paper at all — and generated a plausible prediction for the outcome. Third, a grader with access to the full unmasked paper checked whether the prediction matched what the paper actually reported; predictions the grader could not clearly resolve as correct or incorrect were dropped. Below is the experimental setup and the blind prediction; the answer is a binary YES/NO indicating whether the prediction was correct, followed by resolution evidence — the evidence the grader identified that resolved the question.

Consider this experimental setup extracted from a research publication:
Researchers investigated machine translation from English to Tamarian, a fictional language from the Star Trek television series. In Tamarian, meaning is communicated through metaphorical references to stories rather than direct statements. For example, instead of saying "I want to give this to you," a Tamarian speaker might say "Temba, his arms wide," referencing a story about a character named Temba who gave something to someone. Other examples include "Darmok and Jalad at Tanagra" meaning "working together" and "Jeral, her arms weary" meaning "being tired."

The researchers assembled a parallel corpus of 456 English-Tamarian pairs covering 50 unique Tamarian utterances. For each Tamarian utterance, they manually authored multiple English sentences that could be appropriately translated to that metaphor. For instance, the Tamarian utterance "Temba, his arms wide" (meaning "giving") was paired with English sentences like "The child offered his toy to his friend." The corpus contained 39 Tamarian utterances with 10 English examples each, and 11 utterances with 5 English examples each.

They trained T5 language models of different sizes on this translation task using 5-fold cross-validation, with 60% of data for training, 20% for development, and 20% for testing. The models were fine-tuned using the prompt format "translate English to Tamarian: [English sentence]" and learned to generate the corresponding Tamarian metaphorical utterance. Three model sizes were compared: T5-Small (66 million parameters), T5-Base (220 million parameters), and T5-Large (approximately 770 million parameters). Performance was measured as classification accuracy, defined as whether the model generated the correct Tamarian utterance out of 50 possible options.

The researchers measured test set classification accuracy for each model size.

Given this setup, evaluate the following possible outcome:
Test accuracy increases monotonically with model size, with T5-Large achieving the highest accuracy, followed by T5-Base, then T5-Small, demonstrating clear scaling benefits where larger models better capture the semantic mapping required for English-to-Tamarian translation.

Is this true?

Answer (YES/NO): YES